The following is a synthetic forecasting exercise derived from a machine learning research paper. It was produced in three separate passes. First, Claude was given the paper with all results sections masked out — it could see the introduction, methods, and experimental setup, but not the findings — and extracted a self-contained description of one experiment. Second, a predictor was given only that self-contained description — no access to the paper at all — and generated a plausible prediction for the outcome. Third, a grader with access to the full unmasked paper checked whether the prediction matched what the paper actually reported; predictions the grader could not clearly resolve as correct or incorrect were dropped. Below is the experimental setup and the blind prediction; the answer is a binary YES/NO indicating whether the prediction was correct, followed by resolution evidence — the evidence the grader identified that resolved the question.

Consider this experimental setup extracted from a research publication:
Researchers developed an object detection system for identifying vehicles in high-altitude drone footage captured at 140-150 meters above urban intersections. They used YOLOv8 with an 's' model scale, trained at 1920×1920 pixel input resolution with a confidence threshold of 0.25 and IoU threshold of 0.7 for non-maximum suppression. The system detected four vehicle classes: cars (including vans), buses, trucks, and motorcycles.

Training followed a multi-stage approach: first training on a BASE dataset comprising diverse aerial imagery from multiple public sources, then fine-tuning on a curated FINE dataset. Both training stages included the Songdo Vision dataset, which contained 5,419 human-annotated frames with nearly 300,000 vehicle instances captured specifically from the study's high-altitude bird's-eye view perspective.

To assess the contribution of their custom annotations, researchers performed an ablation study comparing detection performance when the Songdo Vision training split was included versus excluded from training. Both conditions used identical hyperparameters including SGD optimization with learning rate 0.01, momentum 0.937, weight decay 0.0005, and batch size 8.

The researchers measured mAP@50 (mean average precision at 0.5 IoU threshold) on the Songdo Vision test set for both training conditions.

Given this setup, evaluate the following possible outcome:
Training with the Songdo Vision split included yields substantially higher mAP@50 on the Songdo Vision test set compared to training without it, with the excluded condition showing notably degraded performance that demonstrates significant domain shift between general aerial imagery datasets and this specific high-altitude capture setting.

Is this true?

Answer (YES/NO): YES